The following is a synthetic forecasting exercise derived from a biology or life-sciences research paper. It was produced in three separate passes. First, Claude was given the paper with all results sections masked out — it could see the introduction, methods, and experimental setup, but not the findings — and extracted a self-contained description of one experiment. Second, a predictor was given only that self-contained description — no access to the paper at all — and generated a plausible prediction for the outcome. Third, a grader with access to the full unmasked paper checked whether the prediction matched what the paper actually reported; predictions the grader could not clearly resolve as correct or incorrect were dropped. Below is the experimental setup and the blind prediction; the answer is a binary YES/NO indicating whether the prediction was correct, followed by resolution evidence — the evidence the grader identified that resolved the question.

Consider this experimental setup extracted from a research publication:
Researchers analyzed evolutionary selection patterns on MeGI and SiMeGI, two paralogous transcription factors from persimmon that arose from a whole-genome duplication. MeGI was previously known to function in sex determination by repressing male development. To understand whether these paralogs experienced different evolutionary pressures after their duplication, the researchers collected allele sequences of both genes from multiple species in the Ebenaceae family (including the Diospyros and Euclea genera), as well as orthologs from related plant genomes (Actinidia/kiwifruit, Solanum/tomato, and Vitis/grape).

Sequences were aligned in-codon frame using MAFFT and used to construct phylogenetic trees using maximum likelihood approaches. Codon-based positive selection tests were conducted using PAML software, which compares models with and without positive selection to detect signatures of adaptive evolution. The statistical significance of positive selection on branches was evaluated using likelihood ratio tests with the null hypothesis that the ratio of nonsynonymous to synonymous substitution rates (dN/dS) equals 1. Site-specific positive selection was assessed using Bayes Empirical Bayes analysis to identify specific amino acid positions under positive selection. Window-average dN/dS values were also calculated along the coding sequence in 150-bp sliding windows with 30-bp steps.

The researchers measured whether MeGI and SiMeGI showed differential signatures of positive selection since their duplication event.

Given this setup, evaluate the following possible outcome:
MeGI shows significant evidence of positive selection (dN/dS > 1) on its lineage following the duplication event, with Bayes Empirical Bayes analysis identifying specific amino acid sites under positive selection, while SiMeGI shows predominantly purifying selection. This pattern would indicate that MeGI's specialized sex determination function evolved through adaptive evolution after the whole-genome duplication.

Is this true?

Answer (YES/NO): YES